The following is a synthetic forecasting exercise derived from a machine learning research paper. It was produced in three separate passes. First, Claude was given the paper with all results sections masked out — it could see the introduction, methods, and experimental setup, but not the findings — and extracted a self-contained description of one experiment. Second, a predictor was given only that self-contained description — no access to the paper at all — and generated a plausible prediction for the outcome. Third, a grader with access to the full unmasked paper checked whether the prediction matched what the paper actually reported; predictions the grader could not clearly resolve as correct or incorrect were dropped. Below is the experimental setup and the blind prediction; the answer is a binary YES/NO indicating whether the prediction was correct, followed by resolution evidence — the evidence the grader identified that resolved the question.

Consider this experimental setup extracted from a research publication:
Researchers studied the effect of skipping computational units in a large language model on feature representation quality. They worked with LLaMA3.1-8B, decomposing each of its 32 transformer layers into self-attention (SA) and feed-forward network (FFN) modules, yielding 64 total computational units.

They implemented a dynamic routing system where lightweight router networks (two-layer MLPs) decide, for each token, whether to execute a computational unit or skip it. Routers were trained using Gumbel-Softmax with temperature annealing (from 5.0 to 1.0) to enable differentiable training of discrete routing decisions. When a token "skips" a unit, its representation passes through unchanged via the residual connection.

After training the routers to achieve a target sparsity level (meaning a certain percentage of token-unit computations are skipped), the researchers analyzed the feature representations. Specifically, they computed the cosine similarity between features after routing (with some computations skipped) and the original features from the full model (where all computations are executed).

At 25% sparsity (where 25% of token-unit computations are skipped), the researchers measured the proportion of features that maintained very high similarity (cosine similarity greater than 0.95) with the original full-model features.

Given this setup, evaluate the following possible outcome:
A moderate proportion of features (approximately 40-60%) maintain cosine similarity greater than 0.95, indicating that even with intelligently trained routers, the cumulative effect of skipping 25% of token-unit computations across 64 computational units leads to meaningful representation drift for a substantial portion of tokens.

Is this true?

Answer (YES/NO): NO